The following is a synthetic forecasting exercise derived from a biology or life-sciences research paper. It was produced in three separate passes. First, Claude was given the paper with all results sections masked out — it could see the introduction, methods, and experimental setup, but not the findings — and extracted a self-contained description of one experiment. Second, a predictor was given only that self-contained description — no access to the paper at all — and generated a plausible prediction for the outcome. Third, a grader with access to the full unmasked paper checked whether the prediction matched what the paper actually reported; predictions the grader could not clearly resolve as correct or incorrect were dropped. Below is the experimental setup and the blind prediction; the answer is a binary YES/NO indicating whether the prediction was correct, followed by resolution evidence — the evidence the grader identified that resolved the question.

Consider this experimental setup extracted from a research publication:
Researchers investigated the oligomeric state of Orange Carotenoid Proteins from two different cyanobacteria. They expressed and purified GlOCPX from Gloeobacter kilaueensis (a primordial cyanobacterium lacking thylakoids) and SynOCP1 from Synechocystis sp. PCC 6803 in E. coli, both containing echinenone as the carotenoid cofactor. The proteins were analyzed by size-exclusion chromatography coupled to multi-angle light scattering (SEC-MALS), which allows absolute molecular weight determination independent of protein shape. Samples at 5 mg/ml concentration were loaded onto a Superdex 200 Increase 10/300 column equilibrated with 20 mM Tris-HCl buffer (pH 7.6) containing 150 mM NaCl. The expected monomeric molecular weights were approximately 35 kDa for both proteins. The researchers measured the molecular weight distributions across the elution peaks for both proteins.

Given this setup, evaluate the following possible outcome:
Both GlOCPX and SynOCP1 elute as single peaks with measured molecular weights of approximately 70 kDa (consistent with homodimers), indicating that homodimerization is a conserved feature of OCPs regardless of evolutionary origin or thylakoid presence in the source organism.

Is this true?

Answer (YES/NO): NO